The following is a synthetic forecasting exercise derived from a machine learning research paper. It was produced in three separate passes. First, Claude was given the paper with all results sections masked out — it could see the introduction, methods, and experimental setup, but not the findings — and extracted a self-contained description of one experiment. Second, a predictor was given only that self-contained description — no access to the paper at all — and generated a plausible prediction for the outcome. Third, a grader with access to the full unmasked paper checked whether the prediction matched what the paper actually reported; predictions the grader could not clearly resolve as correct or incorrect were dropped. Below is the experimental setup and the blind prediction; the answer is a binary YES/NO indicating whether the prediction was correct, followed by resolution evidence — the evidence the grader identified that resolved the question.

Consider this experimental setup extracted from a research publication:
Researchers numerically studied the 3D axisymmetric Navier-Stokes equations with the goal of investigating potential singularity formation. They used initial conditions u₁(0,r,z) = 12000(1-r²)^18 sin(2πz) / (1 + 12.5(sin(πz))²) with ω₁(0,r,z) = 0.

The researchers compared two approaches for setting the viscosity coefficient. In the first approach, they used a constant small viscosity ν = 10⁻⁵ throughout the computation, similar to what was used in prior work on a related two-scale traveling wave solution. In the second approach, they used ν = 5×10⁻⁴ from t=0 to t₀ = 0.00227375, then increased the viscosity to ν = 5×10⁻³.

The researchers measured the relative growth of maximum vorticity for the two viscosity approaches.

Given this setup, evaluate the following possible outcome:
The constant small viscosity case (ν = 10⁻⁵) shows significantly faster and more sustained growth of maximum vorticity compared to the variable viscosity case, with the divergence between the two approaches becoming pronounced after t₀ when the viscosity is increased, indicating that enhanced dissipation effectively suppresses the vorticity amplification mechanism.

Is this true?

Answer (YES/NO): NO